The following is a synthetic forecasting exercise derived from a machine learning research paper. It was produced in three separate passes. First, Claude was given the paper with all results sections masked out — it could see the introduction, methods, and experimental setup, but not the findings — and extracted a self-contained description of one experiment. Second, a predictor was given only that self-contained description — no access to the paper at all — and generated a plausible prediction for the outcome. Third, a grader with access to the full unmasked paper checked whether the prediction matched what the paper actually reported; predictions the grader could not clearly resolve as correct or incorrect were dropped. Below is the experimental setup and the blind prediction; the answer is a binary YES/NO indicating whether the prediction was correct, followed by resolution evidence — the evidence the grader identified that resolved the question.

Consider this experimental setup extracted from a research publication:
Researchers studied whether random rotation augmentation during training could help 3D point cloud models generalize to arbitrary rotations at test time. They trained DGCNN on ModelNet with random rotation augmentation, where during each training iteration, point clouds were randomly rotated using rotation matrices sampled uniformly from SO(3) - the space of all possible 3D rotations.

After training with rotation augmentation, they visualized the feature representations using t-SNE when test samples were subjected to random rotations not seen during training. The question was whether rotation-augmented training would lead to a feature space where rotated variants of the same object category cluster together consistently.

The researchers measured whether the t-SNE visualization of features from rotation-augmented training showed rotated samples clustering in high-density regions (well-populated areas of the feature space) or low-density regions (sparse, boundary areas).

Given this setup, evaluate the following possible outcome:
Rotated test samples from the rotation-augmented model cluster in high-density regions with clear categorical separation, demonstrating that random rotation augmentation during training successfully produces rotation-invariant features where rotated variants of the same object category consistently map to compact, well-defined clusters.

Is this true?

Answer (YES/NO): NO